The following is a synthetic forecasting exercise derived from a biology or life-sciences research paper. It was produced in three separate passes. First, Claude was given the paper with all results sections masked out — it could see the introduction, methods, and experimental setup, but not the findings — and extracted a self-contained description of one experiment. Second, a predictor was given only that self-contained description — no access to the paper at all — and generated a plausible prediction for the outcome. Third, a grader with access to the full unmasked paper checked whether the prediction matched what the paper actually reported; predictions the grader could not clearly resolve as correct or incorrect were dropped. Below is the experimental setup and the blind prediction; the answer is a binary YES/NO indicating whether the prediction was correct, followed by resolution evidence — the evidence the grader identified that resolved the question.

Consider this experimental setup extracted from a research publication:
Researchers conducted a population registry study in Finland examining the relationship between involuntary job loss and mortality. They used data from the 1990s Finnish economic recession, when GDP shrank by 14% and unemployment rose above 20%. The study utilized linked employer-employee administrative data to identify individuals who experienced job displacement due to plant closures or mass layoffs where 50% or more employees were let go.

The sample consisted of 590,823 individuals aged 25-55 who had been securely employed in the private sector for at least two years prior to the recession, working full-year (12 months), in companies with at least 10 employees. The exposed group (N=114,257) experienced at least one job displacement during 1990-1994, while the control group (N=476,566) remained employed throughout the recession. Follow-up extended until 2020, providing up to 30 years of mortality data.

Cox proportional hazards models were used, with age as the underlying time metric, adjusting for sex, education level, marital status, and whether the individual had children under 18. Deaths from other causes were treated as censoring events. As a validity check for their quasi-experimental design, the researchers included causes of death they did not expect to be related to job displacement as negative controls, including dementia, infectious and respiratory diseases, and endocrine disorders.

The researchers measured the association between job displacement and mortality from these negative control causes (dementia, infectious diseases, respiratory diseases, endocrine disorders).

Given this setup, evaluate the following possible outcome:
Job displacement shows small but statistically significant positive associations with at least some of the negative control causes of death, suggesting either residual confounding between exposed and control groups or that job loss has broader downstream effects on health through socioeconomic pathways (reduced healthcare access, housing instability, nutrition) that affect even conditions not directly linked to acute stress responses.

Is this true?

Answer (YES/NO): YES